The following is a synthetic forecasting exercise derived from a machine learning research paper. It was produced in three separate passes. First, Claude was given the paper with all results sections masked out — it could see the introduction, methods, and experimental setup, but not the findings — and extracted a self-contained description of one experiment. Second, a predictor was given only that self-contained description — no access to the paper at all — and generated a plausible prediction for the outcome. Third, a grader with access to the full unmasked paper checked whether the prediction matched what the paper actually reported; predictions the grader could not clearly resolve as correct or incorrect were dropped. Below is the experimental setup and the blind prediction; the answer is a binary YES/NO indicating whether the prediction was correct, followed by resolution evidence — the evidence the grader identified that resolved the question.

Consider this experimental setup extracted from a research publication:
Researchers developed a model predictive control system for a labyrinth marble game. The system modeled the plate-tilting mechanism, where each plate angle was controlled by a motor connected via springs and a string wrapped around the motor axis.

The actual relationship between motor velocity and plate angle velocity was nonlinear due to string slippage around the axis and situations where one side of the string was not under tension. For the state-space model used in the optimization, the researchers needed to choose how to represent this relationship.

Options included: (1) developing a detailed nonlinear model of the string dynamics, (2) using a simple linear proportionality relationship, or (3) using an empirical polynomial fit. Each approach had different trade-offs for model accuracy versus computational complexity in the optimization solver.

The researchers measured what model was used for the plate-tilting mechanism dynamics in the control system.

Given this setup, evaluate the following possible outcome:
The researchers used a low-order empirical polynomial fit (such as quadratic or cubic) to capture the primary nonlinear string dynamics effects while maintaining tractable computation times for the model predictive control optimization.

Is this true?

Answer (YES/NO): NO